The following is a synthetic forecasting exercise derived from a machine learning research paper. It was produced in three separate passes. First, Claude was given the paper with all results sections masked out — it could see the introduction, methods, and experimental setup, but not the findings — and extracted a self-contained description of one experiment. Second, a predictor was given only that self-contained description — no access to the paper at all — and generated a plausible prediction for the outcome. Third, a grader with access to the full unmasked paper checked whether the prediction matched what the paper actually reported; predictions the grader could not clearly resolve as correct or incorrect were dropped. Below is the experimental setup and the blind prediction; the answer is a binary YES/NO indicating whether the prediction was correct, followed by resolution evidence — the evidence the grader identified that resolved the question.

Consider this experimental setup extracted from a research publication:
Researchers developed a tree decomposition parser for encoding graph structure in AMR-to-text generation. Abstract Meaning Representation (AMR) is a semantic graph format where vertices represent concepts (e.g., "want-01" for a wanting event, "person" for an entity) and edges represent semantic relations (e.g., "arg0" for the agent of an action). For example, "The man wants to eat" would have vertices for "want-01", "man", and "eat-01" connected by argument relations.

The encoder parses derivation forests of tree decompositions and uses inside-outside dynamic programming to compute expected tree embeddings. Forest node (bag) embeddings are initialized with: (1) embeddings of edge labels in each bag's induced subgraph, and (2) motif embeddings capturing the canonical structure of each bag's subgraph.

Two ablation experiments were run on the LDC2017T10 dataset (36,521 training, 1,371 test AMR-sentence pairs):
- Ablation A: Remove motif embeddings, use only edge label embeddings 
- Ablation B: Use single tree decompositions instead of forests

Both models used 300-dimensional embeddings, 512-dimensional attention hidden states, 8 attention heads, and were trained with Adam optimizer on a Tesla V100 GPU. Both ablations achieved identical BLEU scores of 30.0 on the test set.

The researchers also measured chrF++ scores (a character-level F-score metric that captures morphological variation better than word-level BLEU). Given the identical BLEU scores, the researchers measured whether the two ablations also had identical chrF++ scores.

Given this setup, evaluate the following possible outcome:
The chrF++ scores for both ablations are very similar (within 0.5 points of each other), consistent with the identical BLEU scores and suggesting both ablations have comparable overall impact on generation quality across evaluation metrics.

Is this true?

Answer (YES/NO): YES